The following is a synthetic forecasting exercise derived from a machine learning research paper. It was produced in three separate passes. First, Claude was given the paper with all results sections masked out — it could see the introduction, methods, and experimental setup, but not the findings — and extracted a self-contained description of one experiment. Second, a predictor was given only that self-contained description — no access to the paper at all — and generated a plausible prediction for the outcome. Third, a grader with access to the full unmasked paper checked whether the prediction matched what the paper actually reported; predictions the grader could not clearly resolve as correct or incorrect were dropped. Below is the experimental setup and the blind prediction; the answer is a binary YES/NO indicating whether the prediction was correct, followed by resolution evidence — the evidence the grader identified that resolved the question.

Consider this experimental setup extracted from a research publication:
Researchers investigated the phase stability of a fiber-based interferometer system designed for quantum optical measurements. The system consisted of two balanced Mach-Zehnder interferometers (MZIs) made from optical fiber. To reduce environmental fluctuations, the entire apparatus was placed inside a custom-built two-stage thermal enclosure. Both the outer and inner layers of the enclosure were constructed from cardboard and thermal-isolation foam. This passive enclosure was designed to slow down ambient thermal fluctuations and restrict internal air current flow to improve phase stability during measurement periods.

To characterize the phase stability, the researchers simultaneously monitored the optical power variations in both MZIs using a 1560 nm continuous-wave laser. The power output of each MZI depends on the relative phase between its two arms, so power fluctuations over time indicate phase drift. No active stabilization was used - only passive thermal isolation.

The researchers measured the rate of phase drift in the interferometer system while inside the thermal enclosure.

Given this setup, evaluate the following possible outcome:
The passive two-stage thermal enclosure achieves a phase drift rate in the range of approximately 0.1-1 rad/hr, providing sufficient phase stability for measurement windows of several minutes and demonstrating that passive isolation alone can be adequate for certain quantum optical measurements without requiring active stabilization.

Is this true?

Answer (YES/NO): NO